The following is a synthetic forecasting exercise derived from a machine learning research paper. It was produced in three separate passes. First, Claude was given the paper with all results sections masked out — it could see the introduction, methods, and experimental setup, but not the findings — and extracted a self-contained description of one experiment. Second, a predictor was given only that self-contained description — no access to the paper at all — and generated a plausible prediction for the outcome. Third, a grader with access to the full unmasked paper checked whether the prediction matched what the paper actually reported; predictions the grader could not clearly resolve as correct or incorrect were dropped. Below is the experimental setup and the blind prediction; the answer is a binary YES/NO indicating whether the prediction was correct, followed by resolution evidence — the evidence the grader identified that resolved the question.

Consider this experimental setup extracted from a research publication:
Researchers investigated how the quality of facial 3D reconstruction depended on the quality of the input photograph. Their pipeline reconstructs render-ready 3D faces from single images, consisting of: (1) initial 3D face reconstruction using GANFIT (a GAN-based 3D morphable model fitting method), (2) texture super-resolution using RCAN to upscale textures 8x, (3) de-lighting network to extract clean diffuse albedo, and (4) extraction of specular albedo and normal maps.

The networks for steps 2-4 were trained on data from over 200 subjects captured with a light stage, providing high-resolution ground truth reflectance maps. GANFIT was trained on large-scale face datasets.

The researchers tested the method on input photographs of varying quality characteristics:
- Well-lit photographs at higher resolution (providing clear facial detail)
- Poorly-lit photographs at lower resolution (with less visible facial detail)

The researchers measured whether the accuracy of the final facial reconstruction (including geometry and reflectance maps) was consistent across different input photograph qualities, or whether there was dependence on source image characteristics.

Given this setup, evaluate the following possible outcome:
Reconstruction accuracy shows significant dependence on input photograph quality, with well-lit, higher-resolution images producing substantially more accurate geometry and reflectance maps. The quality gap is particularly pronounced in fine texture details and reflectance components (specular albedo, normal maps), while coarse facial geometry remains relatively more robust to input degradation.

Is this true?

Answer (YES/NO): NO